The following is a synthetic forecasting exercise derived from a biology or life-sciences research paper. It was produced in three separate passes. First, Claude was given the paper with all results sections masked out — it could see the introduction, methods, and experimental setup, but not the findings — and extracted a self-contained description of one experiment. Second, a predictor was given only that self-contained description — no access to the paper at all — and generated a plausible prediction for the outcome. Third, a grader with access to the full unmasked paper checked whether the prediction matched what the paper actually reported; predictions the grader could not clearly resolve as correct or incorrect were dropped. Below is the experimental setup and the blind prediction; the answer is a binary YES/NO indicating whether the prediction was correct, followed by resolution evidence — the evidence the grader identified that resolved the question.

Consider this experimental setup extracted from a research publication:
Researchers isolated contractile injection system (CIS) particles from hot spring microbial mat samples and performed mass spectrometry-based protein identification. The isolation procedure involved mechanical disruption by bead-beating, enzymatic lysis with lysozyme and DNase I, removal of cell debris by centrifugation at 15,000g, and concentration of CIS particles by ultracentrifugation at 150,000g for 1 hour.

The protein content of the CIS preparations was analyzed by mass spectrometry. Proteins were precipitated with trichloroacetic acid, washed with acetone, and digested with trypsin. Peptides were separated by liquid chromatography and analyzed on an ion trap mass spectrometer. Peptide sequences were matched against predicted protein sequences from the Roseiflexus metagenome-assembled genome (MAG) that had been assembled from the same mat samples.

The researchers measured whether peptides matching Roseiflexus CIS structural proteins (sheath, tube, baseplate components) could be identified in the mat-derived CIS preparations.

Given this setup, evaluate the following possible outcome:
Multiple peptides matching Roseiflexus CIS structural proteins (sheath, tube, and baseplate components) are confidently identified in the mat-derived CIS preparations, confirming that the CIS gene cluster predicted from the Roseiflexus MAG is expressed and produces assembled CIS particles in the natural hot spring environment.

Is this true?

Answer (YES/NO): NO